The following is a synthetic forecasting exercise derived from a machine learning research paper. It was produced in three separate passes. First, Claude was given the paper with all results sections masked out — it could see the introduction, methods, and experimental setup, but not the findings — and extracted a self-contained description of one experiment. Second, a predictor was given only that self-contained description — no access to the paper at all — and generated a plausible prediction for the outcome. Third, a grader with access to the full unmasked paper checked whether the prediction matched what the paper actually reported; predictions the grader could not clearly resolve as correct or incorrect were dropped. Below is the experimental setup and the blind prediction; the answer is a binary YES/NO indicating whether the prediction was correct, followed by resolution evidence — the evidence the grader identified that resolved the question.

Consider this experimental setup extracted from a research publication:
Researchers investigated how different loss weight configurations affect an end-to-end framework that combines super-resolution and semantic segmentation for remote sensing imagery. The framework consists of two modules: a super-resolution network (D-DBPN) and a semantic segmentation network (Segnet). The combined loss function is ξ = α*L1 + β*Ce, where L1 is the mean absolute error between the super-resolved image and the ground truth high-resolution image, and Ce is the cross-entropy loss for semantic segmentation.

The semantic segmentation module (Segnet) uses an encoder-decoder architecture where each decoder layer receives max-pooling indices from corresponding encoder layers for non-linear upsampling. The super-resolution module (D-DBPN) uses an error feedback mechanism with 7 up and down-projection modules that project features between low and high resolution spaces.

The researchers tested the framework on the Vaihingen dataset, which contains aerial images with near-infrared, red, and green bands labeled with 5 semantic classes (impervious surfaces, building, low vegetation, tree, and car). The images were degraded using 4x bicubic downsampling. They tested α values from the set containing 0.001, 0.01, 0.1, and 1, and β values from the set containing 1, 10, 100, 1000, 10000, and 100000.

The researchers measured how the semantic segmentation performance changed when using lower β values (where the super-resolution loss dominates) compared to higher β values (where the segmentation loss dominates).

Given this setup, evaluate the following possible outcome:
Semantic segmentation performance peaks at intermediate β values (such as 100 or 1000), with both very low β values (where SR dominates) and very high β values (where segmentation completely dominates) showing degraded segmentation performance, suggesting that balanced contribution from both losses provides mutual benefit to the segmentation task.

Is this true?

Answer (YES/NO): YES